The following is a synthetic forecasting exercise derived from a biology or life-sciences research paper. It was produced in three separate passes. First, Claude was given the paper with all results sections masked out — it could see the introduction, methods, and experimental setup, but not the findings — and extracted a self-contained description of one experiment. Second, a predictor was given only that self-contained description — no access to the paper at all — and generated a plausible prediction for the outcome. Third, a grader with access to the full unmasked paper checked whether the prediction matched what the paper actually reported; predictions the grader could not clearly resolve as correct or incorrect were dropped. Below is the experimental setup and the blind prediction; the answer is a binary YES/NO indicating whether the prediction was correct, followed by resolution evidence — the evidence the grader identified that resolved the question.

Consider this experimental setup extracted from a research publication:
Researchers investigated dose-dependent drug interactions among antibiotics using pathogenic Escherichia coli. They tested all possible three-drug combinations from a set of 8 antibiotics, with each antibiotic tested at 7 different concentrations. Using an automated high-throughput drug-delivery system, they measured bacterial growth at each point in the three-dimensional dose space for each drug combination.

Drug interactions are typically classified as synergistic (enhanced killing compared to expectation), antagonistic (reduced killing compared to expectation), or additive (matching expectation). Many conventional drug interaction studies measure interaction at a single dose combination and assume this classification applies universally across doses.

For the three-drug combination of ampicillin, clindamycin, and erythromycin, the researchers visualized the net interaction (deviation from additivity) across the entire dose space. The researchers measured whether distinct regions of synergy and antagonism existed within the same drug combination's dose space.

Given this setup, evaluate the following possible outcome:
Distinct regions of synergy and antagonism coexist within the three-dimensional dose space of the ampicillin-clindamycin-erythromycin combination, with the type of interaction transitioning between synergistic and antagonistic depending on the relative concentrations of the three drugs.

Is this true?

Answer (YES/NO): YES